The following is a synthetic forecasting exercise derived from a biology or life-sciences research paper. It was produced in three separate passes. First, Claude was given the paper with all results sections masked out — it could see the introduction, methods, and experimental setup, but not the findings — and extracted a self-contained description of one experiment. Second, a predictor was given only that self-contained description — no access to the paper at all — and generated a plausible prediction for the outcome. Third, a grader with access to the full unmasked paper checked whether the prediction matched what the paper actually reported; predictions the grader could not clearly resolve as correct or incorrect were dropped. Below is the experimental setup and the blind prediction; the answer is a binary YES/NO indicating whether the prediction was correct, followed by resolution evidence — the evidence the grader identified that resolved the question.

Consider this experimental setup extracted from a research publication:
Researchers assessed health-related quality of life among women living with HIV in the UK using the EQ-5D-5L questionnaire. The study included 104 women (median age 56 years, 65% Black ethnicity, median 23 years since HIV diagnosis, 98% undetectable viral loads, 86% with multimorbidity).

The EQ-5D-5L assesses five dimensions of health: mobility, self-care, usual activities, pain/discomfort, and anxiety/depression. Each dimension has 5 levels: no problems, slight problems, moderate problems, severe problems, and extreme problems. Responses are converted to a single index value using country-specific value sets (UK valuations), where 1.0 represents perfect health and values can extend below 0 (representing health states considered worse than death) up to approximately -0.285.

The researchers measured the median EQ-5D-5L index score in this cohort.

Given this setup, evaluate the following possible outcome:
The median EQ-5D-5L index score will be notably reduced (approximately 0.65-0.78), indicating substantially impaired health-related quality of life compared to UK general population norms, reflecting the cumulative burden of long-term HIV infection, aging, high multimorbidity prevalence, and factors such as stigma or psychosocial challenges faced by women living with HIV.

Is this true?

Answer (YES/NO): YES